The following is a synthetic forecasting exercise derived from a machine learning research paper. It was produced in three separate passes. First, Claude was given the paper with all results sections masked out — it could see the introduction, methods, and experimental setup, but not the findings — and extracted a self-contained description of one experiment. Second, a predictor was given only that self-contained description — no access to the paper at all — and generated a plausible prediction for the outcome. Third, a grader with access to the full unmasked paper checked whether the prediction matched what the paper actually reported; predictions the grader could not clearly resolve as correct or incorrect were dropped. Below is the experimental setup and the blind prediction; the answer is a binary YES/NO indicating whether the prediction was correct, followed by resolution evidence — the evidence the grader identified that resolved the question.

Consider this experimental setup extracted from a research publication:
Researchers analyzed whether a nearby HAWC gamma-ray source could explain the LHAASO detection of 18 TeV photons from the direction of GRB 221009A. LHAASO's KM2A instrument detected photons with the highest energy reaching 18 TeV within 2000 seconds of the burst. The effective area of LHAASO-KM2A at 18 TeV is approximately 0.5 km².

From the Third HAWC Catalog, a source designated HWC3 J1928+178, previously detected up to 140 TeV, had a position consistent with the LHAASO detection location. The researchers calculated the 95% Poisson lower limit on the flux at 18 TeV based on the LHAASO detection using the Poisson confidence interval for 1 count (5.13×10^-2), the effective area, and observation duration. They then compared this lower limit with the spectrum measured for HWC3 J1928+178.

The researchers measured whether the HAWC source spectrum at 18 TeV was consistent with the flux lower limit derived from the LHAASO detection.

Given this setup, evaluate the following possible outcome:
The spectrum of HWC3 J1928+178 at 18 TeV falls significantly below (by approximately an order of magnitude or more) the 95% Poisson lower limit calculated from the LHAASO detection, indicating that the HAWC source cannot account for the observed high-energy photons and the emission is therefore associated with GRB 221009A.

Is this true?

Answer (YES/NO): NO